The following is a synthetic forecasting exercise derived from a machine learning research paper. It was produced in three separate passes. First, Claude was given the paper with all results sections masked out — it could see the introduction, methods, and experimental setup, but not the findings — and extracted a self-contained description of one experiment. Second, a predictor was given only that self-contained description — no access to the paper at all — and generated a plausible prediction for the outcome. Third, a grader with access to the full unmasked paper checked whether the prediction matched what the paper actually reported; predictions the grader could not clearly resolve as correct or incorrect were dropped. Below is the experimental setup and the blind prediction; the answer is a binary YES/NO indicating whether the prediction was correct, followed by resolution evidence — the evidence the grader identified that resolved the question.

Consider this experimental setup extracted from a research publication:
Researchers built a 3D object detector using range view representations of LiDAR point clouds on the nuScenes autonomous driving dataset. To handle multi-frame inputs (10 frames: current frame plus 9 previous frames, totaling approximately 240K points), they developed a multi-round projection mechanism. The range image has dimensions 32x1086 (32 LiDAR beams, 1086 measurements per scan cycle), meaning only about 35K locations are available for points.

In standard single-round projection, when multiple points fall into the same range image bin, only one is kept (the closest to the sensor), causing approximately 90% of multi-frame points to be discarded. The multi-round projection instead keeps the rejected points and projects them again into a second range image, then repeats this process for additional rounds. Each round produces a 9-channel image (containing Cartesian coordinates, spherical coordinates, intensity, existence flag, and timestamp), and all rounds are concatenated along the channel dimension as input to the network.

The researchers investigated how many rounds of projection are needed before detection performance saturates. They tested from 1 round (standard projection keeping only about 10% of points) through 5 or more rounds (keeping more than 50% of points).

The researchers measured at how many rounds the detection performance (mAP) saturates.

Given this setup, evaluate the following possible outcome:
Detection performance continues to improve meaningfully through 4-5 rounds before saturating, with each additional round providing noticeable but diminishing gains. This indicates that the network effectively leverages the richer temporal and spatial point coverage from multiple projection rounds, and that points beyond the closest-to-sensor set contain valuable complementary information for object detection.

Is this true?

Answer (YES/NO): YES